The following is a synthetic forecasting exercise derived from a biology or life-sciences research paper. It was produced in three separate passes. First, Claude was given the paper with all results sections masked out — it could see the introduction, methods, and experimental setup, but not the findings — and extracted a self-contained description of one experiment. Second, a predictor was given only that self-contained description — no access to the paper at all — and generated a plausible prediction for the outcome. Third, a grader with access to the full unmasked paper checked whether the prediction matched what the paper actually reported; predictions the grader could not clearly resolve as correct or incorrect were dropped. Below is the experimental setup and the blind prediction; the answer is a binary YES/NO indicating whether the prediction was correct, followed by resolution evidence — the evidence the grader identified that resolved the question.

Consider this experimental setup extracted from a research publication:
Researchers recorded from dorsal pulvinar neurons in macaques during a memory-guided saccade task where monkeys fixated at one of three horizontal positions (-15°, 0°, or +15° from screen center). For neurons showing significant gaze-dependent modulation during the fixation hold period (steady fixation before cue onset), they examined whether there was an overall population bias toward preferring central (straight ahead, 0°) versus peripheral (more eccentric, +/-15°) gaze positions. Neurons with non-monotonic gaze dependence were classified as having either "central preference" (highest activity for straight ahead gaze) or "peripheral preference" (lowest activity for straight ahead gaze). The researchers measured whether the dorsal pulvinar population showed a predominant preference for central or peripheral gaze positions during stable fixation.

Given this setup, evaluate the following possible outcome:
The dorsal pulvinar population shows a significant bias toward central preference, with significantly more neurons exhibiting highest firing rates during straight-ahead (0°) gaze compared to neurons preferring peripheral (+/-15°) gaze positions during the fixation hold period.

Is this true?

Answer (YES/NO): NO